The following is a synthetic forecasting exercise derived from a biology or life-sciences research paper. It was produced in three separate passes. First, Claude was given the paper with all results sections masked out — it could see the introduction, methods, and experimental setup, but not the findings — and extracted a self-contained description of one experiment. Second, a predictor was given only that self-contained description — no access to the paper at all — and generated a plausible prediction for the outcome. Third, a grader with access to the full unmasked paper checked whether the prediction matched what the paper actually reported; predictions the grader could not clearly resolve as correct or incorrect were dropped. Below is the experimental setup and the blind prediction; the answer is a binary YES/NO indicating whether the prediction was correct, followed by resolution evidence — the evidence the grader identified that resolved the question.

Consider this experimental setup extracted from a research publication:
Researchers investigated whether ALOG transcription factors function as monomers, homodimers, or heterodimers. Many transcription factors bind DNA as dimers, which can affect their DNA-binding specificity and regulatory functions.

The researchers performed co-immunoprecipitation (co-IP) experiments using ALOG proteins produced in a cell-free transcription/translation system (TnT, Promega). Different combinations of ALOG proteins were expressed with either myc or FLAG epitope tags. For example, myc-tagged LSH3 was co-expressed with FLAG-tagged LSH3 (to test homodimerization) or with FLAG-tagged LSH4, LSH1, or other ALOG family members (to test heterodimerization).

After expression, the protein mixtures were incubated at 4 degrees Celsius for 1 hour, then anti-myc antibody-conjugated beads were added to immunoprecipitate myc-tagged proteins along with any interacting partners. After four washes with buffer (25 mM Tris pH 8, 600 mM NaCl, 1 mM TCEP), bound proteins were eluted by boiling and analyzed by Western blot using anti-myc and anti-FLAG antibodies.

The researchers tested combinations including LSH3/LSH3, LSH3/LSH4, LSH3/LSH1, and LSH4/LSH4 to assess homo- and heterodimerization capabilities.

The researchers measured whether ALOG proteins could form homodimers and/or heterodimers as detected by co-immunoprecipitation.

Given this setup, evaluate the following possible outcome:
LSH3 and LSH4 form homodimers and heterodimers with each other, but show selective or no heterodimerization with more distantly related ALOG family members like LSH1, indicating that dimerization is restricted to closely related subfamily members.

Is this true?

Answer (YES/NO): NO